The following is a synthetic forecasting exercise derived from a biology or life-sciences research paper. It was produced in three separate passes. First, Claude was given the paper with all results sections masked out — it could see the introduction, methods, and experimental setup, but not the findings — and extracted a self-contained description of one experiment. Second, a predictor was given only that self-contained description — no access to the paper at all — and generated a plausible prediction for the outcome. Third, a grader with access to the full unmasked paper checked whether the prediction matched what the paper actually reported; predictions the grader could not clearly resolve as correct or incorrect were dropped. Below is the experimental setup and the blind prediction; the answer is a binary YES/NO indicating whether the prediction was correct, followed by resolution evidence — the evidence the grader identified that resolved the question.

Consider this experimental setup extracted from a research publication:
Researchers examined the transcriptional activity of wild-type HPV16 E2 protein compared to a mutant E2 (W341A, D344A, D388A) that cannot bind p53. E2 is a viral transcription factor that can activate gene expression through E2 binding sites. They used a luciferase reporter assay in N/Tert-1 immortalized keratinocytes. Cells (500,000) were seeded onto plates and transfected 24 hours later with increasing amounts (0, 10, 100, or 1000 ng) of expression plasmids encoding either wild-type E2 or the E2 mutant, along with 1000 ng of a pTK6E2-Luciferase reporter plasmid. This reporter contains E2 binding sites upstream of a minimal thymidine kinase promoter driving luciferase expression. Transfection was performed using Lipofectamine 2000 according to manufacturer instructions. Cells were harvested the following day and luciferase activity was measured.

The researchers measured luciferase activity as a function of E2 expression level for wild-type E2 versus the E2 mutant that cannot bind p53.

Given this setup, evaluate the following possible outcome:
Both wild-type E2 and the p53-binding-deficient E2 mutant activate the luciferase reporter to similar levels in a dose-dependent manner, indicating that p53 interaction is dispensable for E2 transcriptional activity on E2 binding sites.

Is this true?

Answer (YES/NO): NO